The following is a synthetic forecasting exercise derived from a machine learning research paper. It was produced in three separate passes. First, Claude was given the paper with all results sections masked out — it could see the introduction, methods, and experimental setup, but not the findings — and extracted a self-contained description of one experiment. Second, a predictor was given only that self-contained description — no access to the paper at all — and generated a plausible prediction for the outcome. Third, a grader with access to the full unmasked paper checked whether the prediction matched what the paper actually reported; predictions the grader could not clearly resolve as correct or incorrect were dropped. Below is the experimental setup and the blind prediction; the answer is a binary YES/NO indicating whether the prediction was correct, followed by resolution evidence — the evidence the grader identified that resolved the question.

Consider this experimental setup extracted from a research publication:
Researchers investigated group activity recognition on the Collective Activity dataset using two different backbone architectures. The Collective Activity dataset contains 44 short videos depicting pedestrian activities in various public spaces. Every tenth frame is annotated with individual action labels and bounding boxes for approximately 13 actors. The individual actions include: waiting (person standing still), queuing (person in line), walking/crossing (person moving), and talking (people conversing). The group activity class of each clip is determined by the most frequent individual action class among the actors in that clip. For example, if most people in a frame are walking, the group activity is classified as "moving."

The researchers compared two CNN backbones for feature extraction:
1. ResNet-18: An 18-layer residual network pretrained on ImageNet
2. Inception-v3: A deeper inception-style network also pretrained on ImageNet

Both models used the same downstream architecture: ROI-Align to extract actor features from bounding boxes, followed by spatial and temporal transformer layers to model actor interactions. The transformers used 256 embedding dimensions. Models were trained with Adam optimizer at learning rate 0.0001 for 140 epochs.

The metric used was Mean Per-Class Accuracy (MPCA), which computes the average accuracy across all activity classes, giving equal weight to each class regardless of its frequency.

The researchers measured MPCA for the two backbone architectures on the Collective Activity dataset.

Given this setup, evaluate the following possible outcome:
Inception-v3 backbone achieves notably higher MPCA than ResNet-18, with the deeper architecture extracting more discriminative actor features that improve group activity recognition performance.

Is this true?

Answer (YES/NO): NO